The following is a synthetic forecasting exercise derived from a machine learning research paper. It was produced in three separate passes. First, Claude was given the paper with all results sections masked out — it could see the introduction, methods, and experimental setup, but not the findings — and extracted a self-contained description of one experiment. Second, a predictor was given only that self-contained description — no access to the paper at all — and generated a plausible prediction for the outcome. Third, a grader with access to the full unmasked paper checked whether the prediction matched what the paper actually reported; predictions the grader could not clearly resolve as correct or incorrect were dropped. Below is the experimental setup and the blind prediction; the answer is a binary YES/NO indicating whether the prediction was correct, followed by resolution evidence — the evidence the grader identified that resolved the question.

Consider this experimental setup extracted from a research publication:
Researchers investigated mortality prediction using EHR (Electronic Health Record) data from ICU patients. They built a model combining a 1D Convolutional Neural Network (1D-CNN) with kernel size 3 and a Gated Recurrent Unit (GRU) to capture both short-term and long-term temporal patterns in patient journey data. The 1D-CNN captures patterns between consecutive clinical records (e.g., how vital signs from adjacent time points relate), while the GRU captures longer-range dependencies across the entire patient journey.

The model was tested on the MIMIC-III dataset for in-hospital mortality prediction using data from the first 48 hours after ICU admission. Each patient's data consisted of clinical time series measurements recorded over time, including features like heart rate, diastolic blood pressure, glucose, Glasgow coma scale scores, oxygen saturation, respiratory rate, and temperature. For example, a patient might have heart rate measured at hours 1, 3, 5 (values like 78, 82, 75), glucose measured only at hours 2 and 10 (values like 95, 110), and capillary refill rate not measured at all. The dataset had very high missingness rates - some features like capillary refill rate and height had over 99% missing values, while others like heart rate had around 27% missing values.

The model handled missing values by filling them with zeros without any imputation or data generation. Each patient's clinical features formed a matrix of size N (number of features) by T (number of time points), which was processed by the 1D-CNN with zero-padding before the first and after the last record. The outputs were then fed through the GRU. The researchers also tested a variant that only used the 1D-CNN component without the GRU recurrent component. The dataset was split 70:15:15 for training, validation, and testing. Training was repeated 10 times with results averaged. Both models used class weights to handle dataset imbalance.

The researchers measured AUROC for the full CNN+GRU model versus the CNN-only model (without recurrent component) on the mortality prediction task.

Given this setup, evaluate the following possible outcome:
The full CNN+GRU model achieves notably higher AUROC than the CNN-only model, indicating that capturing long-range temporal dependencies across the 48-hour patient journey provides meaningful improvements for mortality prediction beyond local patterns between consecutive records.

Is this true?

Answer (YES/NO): YES